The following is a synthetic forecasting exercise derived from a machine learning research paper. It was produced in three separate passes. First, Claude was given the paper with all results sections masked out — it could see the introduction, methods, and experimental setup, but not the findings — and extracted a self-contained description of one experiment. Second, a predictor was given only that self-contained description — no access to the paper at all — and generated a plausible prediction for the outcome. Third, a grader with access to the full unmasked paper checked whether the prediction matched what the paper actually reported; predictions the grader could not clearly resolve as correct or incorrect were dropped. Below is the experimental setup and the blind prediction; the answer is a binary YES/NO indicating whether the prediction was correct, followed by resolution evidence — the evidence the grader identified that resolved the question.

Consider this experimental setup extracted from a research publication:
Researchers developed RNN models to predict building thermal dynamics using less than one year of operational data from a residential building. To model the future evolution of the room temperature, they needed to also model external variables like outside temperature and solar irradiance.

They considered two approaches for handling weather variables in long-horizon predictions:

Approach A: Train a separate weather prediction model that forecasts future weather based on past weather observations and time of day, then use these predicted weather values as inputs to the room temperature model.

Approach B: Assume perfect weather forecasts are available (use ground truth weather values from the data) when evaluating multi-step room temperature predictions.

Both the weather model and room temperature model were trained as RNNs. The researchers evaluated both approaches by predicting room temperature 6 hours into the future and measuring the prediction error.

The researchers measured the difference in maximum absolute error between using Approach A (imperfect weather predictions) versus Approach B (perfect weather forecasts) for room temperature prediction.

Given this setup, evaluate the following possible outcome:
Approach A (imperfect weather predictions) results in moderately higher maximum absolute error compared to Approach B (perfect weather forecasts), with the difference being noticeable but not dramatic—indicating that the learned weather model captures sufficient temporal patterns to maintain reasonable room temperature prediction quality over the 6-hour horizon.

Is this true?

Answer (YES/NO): YES